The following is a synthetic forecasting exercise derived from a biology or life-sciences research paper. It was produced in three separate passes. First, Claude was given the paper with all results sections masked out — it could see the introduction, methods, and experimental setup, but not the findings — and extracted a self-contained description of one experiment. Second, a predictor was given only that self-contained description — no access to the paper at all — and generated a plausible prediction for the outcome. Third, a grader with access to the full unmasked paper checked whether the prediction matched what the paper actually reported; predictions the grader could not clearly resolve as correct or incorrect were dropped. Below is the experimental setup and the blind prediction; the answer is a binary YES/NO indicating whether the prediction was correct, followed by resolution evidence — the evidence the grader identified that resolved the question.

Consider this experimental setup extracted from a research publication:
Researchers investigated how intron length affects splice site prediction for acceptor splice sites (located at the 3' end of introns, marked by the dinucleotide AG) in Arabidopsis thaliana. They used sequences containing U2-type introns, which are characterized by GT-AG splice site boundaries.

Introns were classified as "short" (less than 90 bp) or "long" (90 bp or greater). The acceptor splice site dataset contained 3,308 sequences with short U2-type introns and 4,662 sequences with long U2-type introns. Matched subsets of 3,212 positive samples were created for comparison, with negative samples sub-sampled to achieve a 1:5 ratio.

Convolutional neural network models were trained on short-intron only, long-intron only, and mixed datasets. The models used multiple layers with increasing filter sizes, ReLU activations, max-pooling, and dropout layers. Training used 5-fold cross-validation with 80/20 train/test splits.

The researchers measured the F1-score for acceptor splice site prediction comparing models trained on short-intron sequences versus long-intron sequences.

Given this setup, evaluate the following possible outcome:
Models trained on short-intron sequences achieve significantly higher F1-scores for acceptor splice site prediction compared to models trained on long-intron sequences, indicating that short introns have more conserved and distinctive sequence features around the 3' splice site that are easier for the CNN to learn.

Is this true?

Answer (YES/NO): NO